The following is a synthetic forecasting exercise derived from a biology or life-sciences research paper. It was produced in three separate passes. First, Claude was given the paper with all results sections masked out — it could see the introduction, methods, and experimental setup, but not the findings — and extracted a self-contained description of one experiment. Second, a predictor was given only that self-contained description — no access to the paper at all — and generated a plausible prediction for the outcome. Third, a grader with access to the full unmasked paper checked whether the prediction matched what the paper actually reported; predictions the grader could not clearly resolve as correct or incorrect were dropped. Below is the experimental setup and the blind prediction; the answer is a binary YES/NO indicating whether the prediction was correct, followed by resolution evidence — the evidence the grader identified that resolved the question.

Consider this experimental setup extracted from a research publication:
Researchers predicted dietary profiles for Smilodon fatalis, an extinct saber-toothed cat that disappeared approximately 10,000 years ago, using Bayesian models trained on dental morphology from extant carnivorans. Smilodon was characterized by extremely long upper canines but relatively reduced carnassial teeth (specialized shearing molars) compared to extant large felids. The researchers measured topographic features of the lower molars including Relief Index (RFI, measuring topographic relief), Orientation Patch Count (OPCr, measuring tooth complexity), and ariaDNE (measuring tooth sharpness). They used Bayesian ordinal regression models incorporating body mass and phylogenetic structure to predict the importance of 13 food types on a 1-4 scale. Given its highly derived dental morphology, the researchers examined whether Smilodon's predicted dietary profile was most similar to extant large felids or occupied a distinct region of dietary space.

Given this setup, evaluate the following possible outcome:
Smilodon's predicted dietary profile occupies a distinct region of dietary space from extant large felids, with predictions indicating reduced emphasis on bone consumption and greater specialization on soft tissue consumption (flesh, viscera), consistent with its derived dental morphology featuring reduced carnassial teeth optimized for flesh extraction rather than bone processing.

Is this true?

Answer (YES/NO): NO